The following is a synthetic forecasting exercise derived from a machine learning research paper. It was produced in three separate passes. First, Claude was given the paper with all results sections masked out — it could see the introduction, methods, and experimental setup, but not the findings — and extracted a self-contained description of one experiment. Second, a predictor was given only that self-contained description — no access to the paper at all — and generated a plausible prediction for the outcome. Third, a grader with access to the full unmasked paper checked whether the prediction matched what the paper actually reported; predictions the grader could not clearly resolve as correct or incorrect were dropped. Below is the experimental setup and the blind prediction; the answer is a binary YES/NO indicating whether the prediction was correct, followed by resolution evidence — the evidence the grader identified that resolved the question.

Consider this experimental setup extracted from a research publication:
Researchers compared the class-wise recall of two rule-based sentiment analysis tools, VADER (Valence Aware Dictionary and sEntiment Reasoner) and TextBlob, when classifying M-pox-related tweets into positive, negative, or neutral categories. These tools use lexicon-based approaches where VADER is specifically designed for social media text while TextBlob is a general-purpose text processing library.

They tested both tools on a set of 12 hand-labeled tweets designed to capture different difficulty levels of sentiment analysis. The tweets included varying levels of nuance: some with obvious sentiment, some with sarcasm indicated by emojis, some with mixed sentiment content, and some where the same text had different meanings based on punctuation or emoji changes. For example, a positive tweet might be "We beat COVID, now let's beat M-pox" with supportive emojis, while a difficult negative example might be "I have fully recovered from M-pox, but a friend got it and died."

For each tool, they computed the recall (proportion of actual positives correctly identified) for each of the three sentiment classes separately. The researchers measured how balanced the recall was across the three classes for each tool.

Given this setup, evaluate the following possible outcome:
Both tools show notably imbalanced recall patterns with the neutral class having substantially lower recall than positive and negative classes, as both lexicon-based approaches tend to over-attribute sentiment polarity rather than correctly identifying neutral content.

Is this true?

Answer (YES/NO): NO